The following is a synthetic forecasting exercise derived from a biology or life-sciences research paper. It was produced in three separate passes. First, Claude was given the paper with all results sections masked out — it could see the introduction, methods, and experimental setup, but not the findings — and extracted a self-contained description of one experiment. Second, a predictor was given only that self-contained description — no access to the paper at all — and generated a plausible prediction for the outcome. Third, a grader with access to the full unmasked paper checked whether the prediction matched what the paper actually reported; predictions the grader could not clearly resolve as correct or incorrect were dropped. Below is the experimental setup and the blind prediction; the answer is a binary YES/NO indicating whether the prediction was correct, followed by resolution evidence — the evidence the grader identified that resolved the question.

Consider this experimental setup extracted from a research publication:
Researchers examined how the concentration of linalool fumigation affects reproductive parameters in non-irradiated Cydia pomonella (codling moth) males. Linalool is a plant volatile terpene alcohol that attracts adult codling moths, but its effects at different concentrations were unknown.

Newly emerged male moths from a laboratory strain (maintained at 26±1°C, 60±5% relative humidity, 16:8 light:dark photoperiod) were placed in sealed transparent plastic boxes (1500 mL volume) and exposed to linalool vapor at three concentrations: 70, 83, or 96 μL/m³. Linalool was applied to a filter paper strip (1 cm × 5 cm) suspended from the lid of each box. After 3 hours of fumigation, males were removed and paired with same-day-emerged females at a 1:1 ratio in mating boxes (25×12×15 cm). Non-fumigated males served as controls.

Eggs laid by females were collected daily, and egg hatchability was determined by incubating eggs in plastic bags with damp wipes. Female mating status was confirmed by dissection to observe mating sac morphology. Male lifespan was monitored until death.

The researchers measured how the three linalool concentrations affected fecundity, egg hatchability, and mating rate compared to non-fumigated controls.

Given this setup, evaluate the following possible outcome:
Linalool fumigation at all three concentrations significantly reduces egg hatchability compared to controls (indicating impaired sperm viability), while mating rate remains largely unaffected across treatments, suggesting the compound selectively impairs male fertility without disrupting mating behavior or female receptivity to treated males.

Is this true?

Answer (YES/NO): NO